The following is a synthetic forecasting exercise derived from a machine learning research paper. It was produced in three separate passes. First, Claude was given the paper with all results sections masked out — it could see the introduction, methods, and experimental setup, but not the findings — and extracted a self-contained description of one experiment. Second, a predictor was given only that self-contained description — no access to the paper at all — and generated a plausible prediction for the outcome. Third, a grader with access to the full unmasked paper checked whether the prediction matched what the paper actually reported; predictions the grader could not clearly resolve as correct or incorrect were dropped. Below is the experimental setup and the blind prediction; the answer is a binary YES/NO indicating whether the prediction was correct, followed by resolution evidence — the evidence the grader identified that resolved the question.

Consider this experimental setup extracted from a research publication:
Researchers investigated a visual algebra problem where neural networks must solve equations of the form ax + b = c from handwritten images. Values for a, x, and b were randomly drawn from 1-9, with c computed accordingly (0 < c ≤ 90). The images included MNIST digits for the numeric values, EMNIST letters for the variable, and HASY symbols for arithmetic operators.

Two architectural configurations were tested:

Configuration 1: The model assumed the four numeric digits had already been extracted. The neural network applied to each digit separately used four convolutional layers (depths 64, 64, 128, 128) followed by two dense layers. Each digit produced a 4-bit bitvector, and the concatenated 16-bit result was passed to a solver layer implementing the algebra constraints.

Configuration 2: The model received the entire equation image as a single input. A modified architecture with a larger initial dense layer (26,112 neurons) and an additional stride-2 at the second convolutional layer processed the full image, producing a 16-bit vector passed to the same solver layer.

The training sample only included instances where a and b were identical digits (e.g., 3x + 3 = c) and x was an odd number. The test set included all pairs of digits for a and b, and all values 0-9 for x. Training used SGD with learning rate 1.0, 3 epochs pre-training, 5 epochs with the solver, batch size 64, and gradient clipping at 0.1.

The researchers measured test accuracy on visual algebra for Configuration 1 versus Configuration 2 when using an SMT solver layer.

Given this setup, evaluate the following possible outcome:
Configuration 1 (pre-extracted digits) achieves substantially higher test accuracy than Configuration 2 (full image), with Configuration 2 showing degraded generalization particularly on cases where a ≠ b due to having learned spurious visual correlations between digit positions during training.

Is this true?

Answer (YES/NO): YES